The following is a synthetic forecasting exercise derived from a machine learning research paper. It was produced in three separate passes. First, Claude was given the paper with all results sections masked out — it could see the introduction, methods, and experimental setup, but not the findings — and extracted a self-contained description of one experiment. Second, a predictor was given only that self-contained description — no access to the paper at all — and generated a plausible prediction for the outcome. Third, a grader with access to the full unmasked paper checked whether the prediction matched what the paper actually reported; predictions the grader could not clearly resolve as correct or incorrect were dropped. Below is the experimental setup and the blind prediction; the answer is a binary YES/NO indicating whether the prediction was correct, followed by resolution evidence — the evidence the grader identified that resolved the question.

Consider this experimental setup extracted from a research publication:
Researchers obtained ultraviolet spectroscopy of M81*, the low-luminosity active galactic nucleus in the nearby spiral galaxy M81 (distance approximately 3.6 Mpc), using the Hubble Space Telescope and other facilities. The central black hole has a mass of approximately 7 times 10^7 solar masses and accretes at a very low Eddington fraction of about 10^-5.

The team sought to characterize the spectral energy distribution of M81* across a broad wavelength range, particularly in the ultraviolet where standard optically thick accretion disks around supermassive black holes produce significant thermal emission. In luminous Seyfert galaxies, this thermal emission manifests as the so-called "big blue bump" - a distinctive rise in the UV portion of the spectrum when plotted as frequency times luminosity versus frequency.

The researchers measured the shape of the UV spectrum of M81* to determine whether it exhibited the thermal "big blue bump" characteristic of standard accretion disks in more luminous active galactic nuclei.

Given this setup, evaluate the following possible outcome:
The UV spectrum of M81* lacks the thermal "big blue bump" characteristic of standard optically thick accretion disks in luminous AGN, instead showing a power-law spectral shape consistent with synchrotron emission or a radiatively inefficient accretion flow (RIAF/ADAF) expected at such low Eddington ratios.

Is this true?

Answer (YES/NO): YES